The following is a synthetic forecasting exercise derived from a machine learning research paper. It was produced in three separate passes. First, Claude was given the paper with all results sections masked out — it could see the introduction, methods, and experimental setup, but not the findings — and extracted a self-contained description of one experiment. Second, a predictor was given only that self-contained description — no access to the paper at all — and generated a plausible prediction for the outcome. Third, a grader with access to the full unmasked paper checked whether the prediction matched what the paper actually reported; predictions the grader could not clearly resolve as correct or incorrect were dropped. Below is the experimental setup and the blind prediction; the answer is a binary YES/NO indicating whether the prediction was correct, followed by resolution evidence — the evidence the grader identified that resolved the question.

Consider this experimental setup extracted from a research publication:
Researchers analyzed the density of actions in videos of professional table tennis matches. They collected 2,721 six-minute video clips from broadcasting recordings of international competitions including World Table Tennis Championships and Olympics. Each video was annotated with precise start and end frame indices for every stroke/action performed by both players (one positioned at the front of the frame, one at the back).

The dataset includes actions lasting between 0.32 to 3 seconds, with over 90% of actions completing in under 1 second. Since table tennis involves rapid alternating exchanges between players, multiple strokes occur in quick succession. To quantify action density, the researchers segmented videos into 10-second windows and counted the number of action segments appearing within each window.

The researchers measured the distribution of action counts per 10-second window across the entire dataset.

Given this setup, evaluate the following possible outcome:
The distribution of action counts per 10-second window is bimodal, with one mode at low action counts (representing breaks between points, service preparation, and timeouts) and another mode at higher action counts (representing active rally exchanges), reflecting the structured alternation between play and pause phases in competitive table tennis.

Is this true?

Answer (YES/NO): NO